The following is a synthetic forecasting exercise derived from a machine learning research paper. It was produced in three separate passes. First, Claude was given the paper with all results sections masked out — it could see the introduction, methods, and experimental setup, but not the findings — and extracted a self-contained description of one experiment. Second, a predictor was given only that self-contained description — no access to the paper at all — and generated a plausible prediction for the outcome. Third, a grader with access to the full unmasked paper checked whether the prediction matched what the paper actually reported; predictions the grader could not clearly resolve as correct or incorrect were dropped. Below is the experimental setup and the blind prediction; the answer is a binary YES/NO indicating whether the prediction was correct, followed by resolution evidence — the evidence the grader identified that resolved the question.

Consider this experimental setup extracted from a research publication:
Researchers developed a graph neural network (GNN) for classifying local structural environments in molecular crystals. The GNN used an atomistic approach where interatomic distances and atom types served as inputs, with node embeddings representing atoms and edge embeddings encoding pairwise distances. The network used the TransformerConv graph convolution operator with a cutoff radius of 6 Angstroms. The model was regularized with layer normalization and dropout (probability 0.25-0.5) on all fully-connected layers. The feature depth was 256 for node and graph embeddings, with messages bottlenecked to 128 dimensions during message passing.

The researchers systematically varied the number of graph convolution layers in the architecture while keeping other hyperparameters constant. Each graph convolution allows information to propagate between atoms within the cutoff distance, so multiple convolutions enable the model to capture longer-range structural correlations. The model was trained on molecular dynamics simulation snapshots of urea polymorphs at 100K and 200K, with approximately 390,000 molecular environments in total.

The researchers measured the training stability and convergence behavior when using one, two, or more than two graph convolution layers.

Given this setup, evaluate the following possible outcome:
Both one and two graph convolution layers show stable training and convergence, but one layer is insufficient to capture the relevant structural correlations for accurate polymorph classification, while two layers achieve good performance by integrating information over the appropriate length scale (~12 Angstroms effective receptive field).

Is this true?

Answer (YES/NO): NO